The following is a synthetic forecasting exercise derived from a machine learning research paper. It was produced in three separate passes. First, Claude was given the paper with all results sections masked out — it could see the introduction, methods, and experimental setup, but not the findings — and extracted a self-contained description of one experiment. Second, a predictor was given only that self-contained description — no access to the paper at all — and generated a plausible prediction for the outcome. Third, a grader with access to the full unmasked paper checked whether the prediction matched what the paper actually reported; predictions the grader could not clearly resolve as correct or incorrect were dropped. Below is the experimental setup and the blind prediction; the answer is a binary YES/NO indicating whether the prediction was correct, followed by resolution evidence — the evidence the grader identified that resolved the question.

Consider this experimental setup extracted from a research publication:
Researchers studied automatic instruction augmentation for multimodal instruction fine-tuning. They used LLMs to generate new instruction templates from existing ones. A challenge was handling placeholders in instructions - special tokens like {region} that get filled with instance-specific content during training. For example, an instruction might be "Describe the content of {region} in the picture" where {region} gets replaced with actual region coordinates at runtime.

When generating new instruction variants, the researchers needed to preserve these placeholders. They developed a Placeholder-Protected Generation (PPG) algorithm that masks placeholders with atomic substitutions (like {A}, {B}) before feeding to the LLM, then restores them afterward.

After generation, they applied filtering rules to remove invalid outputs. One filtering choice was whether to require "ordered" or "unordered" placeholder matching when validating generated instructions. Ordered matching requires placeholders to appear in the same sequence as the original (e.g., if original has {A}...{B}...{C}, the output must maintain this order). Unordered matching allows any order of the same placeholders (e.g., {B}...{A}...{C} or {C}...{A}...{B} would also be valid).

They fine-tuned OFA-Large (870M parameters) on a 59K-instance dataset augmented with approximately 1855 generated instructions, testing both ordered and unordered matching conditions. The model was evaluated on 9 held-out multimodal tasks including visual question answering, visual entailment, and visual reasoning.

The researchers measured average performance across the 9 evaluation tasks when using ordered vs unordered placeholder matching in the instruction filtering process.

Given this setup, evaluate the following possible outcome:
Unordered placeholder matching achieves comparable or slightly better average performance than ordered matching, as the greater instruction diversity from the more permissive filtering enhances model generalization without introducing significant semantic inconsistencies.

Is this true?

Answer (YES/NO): YES